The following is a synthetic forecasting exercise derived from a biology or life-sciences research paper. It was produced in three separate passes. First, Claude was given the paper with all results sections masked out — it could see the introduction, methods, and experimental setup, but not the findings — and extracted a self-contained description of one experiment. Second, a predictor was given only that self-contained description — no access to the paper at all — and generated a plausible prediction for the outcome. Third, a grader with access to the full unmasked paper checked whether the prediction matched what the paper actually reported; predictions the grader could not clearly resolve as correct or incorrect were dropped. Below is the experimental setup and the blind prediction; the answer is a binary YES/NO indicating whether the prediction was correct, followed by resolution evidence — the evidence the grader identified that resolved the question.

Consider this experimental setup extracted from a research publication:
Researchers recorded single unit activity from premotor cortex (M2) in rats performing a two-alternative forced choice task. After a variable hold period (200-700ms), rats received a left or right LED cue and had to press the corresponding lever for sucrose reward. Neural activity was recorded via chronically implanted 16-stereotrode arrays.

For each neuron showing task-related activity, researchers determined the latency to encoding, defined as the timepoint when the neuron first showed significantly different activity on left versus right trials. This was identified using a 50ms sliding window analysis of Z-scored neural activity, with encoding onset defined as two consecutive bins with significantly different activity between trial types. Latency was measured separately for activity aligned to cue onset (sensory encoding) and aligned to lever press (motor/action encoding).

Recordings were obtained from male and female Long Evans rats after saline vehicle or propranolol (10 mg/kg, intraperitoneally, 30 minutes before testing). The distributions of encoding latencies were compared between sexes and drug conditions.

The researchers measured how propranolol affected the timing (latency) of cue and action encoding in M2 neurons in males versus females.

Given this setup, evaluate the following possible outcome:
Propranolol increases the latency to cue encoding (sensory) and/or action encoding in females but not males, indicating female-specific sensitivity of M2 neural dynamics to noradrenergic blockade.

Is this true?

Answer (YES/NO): NO